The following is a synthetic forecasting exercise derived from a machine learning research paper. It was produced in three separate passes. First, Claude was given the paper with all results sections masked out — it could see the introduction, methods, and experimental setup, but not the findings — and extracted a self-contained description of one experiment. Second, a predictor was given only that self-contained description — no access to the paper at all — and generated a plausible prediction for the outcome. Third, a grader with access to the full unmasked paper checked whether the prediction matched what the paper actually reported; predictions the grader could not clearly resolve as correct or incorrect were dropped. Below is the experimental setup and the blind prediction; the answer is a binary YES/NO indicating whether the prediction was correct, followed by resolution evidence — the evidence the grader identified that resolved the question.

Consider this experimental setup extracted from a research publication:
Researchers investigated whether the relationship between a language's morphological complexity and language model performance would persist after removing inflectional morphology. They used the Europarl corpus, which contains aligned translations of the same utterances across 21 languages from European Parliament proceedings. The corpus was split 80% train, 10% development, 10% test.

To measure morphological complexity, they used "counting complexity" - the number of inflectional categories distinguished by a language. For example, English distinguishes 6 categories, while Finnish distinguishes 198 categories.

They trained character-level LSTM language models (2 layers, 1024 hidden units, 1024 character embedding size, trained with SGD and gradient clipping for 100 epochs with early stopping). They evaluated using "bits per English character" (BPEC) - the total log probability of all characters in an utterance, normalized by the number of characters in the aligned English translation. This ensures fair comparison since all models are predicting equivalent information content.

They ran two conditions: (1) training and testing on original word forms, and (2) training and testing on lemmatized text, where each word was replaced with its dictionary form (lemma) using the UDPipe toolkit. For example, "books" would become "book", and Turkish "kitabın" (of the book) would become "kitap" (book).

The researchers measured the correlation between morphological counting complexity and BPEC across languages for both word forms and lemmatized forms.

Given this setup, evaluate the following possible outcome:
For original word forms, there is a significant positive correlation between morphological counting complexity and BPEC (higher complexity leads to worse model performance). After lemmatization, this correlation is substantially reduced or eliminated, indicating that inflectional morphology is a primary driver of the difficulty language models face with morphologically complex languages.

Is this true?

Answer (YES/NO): YES